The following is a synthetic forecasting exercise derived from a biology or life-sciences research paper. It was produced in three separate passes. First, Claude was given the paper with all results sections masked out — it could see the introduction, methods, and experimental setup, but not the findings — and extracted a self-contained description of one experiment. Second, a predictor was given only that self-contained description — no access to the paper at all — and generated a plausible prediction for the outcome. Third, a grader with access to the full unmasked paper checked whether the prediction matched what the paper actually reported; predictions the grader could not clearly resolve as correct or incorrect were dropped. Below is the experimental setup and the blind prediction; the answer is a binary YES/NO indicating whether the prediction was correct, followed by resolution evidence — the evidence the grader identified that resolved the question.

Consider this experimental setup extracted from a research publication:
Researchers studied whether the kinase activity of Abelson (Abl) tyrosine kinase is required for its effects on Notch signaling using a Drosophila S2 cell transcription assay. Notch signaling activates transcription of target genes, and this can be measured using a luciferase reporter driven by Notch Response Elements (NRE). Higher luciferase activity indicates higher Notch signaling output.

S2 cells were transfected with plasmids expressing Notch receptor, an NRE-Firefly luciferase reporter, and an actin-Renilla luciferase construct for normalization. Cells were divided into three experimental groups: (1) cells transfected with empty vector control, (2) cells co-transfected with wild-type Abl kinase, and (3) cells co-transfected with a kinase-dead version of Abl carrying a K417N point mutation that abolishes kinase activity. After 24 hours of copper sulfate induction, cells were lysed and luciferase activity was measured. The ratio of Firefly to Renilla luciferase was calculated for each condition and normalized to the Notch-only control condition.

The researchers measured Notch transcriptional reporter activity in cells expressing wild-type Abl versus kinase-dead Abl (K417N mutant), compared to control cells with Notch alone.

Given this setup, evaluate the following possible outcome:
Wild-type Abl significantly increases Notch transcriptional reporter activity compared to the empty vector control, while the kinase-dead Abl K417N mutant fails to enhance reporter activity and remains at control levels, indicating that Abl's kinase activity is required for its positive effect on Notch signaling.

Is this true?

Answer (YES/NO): NO